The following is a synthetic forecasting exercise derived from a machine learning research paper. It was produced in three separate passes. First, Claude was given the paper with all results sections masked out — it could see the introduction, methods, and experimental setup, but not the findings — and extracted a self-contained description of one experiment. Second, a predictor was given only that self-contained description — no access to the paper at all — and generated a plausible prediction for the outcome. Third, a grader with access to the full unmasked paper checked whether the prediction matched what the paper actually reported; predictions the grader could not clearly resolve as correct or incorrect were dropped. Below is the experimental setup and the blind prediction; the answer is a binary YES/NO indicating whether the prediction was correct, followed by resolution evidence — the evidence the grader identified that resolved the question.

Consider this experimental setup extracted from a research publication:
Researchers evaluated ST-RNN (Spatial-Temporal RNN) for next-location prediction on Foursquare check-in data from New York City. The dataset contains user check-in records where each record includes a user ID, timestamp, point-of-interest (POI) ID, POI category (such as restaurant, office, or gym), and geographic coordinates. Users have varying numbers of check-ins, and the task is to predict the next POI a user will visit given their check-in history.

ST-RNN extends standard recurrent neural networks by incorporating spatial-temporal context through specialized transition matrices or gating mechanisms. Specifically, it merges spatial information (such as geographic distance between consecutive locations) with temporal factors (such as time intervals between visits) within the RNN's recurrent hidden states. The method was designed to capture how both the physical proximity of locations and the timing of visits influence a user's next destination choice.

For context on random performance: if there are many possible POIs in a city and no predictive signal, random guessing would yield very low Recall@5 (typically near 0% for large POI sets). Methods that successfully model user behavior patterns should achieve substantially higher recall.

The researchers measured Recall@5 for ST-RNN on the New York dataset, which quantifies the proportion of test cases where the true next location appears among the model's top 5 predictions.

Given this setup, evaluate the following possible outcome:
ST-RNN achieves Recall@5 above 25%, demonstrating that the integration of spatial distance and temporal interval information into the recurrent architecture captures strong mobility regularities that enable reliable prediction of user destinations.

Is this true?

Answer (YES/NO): NO